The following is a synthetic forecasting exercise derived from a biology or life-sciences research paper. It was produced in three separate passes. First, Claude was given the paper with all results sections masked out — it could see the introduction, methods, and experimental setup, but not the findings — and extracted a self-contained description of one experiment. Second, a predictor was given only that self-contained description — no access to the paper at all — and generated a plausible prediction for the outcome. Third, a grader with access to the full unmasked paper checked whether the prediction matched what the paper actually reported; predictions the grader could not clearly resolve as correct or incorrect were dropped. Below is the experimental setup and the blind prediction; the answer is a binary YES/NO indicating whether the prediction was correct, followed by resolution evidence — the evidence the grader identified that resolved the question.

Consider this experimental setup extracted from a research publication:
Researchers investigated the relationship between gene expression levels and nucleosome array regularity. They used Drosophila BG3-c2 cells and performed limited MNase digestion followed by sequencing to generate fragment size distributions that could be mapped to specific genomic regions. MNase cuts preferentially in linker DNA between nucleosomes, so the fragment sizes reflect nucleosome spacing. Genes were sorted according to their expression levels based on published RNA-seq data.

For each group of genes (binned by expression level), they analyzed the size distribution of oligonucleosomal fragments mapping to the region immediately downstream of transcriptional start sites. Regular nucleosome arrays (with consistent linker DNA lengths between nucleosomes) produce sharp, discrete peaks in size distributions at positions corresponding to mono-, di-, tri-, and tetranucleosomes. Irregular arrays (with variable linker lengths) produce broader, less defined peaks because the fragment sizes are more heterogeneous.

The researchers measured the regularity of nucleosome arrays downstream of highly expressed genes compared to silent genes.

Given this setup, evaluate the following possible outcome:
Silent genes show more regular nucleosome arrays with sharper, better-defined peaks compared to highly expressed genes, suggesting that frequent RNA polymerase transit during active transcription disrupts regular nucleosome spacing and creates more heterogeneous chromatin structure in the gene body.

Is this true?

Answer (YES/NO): YES